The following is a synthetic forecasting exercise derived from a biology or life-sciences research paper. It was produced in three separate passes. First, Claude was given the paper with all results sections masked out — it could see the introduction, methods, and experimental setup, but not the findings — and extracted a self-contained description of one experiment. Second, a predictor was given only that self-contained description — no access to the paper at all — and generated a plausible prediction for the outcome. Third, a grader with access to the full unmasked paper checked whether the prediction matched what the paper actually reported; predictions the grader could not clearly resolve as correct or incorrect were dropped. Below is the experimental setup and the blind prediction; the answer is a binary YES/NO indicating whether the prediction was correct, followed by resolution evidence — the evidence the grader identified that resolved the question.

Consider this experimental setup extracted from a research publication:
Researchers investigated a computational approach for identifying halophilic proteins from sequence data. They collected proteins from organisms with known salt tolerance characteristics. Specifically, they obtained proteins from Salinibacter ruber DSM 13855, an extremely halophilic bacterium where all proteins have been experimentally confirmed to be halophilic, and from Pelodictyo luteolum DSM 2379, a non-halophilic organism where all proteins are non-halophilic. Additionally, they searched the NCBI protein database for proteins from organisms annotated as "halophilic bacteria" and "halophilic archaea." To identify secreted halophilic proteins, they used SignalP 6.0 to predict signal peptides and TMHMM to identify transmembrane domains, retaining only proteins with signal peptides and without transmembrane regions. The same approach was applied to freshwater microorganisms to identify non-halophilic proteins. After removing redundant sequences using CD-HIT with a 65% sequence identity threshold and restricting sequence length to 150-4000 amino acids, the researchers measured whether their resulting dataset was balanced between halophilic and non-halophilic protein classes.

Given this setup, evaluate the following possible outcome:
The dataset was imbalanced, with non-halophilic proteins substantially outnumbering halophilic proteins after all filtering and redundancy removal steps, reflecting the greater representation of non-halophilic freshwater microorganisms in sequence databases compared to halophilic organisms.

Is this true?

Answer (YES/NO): NO